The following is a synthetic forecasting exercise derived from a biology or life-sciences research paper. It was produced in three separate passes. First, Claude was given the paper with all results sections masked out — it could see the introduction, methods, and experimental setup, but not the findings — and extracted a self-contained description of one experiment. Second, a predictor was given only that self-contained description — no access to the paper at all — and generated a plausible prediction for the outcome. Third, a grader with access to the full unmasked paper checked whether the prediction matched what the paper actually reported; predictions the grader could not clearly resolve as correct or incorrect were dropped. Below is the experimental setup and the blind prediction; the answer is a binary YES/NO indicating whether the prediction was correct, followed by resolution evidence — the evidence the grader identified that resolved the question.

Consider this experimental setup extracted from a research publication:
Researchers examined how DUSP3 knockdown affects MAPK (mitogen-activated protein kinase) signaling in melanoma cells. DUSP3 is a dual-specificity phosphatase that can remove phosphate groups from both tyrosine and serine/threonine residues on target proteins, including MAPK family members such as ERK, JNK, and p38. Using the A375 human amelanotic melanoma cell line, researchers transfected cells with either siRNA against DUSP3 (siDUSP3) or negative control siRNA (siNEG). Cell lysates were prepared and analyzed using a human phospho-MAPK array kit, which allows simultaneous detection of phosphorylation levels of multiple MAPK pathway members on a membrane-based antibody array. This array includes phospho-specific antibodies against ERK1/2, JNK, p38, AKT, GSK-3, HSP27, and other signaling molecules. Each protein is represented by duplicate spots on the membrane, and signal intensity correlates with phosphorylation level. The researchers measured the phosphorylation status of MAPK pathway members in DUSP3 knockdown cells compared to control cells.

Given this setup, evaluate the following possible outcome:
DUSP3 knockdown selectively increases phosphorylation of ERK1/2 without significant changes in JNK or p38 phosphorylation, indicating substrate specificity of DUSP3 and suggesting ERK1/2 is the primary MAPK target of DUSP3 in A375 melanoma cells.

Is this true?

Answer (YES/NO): NO